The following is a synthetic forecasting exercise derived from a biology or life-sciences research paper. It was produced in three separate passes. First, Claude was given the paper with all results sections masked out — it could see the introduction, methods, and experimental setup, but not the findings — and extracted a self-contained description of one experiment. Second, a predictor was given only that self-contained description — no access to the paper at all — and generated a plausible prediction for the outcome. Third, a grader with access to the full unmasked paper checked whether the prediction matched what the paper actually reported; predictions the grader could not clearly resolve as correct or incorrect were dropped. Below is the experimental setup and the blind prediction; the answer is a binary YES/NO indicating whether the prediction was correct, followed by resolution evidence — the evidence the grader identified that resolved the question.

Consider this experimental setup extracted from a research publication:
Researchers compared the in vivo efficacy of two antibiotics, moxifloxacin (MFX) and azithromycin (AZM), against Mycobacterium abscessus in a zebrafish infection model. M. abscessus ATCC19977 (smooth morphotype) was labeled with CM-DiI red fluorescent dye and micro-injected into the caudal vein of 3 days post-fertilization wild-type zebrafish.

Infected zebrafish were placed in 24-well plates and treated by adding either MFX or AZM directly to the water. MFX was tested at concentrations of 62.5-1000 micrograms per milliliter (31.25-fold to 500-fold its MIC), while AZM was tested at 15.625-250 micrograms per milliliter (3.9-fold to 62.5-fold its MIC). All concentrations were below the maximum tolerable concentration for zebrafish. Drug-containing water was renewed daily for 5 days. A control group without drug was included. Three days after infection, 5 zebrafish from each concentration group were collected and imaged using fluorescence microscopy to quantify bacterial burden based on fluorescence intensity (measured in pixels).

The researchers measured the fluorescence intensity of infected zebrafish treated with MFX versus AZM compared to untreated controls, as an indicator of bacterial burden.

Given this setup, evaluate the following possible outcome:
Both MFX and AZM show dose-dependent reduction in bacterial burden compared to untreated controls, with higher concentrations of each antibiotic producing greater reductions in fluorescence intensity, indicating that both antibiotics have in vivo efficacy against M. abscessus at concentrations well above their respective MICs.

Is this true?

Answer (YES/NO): NO